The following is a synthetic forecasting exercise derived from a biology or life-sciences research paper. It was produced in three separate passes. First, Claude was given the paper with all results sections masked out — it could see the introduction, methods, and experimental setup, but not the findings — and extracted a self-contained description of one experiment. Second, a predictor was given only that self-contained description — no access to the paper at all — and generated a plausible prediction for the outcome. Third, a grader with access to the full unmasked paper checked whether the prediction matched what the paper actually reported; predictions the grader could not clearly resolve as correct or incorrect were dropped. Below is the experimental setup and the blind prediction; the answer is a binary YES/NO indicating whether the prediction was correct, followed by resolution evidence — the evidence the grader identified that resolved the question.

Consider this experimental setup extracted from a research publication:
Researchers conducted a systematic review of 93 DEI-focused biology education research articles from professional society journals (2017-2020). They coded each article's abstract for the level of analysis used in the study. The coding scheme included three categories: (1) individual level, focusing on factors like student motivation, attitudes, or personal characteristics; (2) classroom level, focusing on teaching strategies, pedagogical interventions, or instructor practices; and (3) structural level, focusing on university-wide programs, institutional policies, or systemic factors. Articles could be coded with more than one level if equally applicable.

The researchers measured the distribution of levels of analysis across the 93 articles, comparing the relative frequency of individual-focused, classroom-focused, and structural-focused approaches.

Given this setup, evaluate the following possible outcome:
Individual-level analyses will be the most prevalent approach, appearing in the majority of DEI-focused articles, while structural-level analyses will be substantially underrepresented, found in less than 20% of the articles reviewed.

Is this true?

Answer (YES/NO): NO